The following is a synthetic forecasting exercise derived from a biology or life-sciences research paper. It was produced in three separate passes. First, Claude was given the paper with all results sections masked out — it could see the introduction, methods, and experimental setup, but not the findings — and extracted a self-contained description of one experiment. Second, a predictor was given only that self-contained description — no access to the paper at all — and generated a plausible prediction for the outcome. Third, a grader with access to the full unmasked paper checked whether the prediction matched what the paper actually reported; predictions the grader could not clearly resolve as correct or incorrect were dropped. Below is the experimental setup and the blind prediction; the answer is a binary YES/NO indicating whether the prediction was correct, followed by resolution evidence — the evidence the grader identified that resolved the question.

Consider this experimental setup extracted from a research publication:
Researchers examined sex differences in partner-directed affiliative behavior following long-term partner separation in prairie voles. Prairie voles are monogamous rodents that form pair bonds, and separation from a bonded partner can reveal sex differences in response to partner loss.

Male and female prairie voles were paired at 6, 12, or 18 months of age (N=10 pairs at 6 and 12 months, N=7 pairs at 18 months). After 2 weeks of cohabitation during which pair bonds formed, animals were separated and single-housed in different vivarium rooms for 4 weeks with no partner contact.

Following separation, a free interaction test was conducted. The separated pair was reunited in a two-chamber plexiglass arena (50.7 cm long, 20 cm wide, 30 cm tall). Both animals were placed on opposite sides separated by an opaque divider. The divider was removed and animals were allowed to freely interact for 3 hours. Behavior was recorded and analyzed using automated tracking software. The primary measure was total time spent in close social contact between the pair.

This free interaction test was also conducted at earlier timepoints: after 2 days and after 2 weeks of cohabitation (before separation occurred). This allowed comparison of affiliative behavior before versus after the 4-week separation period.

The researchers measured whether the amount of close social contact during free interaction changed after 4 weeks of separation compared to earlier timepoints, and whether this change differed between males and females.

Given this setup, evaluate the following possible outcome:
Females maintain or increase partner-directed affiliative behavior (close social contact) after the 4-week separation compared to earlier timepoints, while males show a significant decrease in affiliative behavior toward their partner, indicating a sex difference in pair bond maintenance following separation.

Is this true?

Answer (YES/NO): NO